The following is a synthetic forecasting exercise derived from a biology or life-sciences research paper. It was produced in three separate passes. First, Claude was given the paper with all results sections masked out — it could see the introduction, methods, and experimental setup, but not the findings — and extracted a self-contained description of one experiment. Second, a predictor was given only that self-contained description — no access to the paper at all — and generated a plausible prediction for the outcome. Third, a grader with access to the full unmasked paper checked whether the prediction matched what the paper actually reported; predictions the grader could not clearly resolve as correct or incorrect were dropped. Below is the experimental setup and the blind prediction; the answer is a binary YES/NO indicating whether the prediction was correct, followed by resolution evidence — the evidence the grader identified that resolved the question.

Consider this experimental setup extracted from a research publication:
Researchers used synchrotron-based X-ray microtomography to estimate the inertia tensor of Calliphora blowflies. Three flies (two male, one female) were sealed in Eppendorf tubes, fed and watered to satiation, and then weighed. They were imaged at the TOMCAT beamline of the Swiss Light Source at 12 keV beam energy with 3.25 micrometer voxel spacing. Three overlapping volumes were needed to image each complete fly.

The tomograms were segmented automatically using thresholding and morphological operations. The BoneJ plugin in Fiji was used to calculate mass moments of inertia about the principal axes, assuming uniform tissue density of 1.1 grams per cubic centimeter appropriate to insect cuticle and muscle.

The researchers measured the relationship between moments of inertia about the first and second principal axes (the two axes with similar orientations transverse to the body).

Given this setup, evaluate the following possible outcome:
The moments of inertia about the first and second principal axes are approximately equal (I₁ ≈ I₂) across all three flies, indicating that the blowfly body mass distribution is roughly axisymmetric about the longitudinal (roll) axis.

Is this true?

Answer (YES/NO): YES